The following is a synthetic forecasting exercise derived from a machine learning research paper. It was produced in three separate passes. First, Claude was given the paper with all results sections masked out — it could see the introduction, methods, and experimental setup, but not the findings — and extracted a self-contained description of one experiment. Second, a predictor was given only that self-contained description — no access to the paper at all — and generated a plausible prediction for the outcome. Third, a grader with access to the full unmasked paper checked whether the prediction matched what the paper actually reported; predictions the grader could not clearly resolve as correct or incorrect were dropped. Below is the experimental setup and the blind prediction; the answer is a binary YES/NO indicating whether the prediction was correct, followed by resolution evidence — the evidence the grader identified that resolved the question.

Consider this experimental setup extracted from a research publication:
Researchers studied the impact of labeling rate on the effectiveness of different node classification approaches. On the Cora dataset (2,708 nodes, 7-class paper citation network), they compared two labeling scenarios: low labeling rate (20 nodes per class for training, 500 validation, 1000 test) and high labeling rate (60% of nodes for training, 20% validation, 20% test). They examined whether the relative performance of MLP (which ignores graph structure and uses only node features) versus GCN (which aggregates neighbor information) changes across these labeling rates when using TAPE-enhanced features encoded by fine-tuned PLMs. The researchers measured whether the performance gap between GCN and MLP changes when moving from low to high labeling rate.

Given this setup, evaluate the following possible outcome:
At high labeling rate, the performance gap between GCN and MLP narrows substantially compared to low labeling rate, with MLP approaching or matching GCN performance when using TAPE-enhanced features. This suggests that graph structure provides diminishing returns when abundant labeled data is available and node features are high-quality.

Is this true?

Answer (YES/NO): YES